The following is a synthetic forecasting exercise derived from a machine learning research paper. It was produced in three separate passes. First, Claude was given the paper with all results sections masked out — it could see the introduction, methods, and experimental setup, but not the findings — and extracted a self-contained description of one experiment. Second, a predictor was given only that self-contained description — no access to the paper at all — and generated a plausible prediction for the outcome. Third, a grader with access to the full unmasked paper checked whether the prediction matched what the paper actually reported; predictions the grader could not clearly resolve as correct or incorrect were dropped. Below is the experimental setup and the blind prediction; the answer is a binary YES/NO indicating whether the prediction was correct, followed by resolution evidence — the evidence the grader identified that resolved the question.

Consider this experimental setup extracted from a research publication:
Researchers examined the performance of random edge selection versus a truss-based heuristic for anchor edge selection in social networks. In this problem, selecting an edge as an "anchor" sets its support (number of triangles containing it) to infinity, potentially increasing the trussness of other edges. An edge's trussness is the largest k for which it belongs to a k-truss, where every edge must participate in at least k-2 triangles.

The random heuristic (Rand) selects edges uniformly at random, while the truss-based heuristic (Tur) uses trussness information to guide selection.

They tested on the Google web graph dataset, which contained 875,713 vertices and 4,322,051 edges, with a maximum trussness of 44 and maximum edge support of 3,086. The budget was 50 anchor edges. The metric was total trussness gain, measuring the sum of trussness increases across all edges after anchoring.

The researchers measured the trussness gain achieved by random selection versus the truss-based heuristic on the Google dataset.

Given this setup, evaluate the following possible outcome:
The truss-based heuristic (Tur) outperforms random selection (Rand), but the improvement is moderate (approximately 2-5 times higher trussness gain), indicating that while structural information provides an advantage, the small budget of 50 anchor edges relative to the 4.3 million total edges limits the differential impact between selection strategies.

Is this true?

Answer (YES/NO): NO